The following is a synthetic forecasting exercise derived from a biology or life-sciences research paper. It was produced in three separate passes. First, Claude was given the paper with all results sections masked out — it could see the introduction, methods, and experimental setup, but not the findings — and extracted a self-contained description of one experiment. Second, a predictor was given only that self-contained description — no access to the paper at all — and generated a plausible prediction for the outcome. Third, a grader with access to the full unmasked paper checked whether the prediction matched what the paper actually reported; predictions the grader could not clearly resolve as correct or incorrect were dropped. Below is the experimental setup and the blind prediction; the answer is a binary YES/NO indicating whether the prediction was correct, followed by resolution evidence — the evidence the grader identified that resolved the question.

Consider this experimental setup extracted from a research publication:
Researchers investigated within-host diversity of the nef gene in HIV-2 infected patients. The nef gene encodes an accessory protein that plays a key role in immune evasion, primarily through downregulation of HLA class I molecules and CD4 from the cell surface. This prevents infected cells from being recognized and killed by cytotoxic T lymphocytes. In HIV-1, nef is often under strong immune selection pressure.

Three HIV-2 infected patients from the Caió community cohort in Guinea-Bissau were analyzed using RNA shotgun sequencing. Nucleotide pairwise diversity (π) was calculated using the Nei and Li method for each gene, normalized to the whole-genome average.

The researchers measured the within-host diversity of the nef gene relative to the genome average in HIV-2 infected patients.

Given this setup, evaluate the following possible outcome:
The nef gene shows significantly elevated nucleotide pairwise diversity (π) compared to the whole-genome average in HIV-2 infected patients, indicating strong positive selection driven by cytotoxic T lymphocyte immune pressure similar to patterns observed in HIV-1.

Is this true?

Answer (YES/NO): YES